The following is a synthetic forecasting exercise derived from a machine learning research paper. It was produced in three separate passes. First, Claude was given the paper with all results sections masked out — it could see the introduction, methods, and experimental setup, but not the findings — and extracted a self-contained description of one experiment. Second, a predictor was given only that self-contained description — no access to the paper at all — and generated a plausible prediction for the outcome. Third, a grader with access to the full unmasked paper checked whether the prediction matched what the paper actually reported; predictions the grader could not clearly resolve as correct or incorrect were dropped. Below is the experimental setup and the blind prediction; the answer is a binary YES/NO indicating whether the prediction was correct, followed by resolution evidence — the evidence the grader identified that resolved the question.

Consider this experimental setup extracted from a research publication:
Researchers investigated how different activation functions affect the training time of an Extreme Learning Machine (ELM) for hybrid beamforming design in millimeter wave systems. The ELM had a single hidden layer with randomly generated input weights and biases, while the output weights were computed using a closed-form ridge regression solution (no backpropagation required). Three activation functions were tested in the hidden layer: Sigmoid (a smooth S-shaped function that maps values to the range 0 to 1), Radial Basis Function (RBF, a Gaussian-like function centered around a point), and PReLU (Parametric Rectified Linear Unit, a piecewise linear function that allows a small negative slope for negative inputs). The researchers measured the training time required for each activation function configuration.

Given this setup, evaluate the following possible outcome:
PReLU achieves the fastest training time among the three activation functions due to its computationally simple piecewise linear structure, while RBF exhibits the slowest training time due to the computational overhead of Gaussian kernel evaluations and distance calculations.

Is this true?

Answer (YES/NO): NO